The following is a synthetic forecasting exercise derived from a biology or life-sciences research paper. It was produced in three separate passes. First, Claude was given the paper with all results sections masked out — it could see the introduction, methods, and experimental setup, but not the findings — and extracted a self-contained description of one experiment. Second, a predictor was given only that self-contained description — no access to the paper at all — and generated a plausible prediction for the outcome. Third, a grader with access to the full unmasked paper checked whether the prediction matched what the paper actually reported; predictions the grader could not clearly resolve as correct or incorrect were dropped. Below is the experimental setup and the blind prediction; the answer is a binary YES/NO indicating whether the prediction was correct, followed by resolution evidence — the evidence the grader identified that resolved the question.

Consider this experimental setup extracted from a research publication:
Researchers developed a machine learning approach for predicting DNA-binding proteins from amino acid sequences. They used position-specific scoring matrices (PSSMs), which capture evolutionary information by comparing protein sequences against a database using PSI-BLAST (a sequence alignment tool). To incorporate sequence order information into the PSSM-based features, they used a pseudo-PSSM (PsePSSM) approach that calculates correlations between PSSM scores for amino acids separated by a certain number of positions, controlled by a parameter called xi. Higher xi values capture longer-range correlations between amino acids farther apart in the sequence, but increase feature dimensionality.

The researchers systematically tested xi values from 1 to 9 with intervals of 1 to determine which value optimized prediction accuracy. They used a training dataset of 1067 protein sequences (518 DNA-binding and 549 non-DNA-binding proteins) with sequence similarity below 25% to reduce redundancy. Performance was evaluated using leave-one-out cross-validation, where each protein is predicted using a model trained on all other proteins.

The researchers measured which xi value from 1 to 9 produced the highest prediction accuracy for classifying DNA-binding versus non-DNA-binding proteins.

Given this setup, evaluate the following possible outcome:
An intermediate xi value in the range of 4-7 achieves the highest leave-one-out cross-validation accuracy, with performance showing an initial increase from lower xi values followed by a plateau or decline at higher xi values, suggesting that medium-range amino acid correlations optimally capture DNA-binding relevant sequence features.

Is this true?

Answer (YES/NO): NO